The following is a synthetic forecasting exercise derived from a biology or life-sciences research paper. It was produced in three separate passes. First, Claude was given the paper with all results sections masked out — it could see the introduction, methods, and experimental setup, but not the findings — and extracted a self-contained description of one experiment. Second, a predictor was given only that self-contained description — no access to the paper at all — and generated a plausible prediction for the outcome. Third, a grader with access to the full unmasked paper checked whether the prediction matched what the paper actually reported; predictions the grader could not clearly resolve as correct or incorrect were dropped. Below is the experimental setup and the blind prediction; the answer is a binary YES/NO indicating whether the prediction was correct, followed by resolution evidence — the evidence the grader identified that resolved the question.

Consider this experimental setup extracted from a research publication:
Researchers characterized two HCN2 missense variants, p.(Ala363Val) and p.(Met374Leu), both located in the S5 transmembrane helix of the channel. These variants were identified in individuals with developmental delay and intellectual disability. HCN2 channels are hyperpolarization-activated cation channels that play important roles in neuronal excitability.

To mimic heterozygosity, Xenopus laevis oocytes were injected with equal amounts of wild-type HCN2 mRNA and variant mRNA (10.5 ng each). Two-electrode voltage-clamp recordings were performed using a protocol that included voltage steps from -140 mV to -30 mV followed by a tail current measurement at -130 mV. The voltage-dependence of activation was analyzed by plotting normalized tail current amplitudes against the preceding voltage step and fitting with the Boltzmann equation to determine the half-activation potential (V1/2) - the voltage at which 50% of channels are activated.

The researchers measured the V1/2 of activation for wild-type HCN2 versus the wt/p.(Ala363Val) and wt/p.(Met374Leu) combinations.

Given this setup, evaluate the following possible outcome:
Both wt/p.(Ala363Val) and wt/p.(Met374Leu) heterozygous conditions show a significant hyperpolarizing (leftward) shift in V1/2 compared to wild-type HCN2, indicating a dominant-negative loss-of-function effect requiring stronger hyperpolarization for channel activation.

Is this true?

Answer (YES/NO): YES